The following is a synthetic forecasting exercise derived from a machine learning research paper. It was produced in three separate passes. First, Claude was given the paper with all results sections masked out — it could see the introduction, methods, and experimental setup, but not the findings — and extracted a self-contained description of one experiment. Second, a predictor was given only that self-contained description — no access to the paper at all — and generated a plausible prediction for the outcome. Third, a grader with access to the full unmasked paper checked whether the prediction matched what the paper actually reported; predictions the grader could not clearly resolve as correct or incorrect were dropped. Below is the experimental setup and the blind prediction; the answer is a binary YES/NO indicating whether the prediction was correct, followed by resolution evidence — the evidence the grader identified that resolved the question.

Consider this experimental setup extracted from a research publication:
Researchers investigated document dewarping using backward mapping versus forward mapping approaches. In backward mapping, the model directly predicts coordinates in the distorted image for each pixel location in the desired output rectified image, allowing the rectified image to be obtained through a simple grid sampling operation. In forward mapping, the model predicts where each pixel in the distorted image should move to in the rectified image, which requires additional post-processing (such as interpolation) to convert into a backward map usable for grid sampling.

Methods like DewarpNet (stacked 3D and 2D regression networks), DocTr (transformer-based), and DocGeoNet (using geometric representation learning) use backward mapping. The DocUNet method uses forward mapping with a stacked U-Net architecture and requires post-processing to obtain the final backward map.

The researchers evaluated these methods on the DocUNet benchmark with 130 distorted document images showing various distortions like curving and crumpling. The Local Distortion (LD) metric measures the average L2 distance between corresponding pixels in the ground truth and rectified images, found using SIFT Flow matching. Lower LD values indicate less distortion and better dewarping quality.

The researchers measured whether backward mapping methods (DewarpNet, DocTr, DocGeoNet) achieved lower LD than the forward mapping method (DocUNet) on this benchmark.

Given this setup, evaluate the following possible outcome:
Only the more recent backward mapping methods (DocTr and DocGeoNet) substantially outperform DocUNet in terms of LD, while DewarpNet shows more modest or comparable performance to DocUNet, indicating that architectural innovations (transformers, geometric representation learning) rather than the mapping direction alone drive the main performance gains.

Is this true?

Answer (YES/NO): NO